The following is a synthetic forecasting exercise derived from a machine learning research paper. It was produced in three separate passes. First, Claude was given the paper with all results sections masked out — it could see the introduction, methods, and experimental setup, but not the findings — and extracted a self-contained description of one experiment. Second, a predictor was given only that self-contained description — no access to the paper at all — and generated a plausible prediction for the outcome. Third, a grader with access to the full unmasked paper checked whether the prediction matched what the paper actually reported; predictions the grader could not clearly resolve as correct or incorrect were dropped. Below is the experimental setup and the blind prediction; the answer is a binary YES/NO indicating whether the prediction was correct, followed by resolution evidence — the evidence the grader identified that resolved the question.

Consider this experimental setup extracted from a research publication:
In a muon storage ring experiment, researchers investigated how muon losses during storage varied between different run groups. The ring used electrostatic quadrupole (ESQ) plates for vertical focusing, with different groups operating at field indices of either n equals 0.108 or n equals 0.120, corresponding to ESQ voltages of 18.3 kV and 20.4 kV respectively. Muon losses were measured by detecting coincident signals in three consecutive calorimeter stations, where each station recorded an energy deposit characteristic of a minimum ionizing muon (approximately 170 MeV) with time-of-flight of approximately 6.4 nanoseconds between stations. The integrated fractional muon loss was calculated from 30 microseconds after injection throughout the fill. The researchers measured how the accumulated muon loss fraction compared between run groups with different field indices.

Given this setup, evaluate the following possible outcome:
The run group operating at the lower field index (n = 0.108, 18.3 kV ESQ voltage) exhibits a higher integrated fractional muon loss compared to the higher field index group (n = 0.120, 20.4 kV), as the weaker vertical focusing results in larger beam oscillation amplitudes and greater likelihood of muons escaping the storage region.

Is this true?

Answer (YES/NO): YES